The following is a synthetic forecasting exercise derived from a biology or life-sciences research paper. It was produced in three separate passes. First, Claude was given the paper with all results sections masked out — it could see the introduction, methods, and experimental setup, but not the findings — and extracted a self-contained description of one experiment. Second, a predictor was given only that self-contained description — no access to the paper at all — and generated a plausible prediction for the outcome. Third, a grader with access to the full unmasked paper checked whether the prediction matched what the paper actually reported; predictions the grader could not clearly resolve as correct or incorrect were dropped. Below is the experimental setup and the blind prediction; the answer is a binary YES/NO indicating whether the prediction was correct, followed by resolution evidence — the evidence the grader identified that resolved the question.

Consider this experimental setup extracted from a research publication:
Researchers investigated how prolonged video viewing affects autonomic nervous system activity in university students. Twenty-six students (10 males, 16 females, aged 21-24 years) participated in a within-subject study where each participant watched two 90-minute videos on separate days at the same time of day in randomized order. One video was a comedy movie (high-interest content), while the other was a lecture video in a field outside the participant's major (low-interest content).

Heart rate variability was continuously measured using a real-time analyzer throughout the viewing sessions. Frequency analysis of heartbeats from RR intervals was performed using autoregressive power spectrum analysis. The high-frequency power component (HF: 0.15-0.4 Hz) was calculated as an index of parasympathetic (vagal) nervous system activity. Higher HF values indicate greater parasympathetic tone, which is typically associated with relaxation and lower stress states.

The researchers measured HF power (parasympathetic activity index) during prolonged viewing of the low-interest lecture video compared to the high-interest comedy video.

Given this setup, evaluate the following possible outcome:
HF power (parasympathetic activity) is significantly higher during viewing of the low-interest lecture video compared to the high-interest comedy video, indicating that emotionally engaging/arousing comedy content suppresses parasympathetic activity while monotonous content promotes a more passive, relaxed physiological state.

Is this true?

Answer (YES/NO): NO